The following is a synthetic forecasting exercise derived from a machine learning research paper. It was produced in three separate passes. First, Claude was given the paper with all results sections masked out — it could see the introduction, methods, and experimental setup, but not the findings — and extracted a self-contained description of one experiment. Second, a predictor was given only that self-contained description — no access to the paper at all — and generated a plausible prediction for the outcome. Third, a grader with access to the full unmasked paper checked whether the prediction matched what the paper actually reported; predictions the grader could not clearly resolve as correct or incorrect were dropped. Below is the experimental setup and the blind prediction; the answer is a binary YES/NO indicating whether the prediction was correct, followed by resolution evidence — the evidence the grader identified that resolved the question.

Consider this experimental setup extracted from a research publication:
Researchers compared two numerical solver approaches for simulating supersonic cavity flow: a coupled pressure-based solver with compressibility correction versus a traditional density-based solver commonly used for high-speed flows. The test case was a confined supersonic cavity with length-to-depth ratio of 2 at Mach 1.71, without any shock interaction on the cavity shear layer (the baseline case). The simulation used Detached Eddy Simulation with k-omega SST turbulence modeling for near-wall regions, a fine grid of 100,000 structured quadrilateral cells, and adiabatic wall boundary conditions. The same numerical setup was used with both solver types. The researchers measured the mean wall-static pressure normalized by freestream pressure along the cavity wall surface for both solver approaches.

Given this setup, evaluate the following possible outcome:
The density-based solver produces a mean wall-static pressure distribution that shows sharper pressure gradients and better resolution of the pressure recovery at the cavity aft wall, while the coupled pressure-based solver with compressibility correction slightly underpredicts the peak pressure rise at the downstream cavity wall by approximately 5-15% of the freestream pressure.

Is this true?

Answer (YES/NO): NO